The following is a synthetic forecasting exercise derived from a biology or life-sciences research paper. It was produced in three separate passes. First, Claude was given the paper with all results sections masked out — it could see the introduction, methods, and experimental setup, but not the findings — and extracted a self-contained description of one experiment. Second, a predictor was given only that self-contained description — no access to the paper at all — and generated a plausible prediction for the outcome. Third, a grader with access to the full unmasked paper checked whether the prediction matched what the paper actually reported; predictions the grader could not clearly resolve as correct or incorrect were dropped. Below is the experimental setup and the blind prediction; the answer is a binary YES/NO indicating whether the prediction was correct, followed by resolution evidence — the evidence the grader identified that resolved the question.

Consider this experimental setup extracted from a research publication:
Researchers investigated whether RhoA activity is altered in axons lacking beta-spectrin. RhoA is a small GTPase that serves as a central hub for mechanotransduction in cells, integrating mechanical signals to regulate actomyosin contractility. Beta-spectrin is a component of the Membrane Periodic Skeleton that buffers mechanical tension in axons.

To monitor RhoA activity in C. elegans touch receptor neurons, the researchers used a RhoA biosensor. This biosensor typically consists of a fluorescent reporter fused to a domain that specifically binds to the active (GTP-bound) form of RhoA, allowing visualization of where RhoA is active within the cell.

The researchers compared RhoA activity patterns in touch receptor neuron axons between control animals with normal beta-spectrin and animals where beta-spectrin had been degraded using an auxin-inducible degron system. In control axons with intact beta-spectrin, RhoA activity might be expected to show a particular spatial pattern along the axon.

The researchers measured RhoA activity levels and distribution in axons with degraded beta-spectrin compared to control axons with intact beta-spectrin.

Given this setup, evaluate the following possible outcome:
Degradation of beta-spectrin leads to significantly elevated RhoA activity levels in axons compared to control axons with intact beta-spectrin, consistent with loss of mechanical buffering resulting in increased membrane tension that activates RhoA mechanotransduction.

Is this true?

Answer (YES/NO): YES